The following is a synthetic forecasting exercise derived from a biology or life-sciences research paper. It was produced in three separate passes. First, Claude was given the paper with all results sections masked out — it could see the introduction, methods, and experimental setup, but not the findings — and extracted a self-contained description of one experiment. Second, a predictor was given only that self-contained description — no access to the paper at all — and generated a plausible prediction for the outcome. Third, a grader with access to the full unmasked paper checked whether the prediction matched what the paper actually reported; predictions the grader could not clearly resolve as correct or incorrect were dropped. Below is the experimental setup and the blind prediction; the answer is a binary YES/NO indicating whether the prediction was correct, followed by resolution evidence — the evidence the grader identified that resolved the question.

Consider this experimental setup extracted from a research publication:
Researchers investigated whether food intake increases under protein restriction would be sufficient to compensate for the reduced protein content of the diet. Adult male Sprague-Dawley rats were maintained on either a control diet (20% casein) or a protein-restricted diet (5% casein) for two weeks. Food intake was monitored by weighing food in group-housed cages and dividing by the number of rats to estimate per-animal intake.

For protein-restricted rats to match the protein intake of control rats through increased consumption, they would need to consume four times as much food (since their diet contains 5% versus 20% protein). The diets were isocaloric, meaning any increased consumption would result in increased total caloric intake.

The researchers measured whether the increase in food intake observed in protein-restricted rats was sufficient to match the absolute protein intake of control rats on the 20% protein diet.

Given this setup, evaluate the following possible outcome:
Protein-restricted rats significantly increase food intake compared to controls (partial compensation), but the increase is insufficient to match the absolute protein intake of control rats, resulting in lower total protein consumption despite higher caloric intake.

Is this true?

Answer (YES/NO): YES